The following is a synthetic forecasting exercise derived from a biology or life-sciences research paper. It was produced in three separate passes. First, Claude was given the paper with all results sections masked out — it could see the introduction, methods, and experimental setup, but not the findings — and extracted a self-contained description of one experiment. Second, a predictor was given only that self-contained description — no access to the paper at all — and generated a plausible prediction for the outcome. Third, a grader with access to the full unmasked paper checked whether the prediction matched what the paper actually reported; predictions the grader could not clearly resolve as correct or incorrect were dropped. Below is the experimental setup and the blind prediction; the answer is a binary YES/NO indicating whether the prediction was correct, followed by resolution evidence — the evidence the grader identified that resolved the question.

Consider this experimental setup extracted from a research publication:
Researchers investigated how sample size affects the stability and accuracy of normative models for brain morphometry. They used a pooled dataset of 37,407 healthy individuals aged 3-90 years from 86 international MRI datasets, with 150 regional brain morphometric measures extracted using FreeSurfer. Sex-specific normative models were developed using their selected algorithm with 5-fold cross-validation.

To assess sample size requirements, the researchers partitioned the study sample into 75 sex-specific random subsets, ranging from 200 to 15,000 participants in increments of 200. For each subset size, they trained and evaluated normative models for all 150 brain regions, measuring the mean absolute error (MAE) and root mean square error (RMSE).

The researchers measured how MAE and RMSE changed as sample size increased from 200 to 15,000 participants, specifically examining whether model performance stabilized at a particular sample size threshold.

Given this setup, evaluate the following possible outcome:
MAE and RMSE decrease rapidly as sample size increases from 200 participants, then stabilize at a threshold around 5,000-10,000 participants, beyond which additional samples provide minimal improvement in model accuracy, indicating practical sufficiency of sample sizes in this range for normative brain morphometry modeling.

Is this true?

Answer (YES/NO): NO